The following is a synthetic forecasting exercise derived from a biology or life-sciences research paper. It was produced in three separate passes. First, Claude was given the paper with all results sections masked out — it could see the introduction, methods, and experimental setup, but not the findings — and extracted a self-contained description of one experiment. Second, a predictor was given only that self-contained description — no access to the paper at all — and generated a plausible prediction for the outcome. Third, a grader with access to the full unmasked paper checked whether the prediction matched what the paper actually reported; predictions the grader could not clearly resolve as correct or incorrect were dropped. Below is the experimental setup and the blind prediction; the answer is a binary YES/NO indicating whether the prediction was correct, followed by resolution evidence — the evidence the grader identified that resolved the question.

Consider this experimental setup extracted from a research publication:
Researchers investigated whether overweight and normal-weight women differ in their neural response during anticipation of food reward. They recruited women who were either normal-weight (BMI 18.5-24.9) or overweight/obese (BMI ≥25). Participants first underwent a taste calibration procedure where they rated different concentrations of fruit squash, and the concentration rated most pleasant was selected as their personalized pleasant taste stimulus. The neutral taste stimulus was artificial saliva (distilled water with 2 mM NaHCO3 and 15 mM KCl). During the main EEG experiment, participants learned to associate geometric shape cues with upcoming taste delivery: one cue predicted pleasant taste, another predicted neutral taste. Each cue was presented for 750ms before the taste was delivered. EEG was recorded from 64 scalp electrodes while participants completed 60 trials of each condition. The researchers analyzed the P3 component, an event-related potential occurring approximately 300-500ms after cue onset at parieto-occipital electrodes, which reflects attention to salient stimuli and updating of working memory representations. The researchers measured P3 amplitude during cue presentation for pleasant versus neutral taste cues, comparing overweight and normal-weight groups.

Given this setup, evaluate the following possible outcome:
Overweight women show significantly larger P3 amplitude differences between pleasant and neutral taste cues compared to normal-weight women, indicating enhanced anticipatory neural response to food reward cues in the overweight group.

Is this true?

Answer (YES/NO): NO